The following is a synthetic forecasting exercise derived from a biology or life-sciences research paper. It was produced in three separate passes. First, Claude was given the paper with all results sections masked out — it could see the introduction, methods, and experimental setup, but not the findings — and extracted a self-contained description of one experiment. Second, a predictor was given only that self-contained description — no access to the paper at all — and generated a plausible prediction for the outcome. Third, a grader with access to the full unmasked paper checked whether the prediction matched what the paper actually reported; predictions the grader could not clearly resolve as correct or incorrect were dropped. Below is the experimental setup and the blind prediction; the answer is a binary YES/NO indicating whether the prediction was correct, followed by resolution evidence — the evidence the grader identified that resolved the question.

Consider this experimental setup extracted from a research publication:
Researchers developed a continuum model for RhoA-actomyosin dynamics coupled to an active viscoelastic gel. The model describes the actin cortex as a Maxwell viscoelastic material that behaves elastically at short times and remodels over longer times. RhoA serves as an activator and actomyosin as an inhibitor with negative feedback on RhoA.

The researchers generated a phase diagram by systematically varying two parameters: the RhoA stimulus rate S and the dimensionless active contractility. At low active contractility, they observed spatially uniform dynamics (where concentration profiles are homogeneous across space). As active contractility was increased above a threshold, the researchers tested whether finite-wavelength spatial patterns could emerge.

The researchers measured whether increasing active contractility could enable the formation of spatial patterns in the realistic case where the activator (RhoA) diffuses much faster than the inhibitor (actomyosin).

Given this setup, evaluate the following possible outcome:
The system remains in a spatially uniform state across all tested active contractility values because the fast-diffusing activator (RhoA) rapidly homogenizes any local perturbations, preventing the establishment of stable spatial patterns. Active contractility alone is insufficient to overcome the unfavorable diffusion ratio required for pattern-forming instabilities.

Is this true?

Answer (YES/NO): NO